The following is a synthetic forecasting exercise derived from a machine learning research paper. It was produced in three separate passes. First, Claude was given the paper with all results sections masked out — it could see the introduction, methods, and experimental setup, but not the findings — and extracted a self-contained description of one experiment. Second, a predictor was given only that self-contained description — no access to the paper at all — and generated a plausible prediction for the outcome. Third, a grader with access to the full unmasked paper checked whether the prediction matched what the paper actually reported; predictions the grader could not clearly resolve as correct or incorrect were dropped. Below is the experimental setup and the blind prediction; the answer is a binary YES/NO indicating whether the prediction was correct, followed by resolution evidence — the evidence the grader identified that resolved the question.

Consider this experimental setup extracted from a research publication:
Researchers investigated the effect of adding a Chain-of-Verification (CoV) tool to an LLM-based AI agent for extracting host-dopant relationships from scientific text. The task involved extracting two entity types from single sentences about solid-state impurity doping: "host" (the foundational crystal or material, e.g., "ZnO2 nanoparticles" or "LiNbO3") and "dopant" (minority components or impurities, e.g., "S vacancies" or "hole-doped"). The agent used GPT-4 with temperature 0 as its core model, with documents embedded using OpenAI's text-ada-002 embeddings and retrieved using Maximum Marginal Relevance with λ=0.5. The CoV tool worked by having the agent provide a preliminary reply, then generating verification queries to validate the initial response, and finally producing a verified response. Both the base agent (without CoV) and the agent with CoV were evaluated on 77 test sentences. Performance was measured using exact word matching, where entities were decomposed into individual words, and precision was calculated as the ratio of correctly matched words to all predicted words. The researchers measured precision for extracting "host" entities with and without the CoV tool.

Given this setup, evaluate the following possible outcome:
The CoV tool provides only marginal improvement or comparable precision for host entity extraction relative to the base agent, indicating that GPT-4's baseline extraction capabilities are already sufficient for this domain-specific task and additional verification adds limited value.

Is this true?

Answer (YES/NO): NO